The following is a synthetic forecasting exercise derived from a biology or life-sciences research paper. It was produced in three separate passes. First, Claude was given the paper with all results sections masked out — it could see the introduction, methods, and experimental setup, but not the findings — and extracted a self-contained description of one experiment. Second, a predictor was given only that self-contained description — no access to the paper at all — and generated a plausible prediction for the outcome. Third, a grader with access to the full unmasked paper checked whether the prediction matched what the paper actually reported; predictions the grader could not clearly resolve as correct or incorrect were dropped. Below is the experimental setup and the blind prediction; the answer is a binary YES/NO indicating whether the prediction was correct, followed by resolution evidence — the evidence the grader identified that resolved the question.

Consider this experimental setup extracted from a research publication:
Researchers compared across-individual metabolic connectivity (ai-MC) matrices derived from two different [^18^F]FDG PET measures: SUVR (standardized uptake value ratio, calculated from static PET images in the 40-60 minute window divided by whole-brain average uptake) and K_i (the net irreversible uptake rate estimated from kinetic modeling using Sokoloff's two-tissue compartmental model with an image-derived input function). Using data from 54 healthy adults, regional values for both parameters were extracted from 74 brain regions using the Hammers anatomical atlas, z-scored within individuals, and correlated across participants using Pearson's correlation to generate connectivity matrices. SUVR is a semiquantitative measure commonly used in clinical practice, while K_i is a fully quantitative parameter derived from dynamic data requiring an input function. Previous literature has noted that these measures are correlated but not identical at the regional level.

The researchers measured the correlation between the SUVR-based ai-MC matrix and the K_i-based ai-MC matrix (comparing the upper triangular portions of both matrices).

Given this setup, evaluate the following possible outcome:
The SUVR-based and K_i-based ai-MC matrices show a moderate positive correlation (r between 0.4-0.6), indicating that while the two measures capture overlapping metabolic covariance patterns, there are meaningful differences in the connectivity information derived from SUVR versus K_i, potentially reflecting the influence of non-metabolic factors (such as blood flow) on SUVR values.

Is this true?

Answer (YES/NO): NO